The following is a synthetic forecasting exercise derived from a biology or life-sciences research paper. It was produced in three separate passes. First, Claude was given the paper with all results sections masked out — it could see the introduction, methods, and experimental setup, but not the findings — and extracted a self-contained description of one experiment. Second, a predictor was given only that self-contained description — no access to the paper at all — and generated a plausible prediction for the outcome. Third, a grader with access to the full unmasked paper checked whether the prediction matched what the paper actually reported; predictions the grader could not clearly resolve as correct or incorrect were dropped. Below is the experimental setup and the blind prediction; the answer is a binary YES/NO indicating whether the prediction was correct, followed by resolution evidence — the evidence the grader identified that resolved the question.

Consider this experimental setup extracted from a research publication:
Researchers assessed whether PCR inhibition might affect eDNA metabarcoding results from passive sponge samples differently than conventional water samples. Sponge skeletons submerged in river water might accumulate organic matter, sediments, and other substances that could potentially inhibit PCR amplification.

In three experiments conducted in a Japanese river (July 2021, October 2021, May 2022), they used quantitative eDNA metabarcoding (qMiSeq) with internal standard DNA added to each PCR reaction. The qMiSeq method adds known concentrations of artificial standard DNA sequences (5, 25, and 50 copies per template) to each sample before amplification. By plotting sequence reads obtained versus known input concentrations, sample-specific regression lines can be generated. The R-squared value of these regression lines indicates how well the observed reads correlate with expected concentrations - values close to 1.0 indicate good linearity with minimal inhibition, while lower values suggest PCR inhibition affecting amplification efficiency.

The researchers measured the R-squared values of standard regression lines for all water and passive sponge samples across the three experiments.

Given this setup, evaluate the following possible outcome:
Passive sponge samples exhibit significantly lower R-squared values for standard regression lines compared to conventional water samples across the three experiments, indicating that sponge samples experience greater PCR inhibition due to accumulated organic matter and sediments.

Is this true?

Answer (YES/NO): NO